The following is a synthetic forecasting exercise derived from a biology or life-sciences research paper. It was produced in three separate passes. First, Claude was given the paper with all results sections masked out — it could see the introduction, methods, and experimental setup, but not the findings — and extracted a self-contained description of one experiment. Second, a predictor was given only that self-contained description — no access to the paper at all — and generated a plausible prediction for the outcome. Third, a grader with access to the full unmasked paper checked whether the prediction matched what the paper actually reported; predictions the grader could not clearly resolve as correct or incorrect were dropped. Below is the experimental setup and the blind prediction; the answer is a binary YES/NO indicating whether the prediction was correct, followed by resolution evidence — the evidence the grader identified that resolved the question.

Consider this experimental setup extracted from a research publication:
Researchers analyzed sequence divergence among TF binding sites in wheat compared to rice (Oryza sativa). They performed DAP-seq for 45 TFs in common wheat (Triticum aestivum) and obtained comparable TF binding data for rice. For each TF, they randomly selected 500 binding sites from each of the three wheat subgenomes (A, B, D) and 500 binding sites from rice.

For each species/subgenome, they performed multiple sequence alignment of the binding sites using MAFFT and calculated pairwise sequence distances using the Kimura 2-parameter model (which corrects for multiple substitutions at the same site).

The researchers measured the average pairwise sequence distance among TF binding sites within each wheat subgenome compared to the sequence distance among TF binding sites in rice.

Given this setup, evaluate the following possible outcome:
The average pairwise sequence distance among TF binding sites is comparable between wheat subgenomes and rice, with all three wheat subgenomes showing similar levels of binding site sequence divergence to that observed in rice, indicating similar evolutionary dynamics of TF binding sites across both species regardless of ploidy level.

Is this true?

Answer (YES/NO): NO